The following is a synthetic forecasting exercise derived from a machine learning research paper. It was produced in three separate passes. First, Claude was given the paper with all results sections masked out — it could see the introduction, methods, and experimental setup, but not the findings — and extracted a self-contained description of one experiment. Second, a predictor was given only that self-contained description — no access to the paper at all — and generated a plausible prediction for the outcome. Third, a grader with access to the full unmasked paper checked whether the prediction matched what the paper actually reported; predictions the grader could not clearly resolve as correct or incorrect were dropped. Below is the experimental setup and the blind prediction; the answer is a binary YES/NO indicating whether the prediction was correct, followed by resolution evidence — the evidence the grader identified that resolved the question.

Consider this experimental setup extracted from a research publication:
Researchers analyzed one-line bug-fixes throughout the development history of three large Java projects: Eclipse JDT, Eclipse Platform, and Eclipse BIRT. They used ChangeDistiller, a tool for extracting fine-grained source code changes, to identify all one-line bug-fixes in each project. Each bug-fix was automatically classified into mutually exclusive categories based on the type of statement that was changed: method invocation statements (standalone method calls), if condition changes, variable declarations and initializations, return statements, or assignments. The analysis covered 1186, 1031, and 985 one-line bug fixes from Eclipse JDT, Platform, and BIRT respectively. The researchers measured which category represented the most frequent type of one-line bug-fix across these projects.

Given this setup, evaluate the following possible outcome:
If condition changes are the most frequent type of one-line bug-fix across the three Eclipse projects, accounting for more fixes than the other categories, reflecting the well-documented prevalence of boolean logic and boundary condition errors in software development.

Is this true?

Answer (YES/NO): NO